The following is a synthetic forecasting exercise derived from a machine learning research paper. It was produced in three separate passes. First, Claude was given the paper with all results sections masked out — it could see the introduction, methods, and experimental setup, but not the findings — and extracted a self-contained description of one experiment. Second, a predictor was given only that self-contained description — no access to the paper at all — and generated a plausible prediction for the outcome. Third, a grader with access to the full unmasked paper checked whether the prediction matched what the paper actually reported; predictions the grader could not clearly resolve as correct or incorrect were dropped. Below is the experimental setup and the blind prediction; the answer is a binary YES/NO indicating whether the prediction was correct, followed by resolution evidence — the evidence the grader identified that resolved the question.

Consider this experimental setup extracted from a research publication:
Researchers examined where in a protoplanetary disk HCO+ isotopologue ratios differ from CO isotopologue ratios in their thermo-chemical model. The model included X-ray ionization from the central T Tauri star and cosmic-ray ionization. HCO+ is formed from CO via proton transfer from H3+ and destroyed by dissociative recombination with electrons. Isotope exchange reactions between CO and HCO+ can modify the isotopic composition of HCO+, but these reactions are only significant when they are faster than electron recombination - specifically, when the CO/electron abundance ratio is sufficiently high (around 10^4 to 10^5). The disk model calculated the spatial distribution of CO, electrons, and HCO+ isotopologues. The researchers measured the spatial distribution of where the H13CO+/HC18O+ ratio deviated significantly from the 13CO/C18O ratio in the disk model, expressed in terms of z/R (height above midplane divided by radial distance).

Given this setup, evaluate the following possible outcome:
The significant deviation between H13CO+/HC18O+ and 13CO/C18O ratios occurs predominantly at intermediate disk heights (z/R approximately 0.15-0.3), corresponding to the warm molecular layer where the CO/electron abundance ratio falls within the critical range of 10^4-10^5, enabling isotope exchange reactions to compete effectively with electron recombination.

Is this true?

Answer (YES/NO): NO